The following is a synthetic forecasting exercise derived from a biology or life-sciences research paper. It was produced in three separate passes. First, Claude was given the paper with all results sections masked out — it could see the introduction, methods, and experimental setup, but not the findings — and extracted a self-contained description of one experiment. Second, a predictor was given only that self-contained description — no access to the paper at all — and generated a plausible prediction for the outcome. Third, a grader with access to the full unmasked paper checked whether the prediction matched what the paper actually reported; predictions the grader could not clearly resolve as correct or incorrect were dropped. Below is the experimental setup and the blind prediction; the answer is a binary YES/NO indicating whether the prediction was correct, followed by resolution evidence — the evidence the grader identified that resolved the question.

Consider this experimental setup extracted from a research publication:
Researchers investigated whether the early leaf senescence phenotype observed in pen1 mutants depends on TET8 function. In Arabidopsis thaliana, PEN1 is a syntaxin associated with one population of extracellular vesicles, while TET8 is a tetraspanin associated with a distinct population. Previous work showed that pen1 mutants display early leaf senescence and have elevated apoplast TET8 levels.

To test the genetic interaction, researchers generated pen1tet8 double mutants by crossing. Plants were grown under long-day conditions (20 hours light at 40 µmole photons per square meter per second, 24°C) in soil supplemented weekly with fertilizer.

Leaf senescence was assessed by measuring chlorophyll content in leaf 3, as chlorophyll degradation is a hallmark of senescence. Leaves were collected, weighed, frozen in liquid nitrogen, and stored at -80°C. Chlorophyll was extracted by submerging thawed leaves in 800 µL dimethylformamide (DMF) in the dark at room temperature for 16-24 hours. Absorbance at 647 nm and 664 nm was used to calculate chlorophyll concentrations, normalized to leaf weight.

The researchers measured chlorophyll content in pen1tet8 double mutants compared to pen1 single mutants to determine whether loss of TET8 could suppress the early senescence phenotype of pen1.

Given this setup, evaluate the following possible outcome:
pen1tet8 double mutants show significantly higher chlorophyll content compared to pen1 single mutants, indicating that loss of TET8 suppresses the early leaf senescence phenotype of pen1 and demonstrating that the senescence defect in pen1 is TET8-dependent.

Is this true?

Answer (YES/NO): YES